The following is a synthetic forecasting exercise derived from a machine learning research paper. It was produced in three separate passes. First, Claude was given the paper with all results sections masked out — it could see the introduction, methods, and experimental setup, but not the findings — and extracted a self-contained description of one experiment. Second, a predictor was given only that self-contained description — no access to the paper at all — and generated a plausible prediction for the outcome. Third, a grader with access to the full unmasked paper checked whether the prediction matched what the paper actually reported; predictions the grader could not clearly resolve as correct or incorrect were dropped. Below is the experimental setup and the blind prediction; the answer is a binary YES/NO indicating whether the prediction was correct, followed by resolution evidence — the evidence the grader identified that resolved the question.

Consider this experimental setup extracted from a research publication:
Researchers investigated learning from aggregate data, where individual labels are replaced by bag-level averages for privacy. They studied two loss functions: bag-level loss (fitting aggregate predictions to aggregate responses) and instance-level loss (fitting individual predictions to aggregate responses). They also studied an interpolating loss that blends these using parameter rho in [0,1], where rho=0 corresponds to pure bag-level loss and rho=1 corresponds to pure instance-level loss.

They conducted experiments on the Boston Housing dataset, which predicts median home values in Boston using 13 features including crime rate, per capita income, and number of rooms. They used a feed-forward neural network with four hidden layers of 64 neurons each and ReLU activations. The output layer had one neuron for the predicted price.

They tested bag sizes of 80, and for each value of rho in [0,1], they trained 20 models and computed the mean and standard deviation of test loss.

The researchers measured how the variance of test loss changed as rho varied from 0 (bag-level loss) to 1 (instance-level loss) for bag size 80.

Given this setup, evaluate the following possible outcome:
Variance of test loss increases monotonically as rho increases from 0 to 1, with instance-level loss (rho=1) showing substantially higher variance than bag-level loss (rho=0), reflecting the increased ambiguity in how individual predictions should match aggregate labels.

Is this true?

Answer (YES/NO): NO